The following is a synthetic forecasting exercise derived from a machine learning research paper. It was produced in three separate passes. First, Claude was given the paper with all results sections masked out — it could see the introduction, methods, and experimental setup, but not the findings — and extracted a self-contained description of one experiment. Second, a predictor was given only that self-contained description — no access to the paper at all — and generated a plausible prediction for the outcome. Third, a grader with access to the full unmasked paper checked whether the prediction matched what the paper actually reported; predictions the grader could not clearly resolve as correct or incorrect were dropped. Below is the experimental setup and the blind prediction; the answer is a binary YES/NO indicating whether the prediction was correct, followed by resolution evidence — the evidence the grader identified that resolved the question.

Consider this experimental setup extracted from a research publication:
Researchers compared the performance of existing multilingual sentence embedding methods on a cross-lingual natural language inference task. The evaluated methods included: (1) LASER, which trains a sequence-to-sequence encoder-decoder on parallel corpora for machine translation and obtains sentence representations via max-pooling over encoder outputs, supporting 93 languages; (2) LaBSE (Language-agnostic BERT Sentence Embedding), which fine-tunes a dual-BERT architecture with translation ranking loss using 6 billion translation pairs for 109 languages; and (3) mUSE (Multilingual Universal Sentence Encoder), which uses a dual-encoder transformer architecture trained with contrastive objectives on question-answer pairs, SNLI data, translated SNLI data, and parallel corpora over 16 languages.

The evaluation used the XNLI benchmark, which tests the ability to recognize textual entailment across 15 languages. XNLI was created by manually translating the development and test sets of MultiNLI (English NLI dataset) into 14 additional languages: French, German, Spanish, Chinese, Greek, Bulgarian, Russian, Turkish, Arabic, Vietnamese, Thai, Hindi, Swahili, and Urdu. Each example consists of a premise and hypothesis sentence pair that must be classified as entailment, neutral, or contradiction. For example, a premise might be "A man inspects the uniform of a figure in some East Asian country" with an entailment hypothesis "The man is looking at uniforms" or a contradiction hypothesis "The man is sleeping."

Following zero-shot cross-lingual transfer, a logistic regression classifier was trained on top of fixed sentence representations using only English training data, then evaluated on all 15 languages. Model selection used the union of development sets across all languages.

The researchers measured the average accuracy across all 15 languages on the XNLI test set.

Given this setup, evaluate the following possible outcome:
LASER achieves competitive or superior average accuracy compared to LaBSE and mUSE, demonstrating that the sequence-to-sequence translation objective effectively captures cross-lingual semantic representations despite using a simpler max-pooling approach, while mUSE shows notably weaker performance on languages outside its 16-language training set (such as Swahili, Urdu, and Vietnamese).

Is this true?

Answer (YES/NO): YES